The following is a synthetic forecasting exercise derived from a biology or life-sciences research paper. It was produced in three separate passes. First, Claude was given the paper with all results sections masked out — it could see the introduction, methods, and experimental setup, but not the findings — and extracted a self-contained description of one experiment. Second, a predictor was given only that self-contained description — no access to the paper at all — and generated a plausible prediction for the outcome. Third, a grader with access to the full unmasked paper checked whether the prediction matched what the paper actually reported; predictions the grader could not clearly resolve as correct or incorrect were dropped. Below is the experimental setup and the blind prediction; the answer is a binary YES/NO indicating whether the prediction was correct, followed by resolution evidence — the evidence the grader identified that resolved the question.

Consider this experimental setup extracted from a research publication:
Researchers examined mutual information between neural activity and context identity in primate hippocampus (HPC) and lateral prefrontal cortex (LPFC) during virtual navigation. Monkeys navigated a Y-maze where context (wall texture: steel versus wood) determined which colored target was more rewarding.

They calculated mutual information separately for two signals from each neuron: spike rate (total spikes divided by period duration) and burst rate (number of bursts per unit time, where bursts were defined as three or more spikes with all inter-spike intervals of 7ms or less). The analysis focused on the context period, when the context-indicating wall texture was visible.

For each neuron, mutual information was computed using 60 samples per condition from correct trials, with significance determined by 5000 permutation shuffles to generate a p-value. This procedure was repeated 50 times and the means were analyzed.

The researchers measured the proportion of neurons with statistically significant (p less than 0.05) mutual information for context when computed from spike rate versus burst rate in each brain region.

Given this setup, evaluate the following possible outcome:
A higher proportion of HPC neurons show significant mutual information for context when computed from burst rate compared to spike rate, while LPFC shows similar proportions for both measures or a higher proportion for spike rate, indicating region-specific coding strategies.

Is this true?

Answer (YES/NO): NO